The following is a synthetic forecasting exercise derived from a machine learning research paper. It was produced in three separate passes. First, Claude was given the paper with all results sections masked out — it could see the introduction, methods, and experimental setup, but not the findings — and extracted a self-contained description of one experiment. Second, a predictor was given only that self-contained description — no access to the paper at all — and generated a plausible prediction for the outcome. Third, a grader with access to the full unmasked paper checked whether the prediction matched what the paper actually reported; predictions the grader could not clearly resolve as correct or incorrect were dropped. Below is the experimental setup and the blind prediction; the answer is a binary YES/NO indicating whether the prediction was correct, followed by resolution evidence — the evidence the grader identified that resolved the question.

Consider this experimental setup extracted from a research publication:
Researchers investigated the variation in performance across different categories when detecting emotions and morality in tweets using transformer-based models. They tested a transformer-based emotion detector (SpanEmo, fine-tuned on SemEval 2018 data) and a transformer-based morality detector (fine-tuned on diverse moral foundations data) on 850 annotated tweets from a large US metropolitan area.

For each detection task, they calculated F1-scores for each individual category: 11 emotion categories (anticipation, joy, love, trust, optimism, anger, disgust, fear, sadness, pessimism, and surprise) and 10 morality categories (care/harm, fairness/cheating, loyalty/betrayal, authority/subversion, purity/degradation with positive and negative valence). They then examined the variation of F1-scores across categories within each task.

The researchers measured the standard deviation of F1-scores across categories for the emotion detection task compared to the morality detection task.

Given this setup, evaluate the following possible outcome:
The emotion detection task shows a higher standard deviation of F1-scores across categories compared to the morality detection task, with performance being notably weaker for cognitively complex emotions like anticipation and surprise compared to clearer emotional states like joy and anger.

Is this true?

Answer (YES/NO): NO